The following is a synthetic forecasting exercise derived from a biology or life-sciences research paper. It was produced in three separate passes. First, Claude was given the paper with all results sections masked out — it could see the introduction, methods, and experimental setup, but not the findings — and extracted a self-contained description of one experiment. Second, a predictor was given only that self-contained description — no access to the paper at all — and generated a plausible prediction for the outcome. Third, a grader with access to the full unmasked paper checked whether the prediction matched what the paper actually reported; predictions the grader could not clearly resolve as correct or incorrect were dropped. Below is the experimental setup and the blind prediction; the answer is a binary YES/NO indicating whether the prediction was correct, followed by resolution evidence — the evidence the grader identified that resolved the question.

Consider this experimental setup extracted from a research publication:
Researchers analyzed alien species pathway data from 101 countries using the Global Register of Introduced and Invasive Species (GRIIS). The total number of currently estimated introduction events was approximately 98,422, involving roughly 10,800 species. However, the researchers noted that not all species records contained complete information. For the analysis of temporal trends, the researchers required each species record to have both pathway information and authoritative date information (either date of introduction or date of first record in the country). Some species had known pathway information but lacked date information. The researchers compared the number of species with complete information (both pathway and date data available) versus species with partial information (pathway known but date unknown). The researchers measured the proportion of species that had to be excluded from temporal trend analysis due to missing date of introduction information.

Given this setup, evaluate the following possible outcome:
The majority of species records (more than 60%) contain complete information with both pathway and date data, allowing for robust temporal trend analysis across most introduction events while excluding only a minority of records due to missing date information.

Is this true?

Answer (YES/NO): NO